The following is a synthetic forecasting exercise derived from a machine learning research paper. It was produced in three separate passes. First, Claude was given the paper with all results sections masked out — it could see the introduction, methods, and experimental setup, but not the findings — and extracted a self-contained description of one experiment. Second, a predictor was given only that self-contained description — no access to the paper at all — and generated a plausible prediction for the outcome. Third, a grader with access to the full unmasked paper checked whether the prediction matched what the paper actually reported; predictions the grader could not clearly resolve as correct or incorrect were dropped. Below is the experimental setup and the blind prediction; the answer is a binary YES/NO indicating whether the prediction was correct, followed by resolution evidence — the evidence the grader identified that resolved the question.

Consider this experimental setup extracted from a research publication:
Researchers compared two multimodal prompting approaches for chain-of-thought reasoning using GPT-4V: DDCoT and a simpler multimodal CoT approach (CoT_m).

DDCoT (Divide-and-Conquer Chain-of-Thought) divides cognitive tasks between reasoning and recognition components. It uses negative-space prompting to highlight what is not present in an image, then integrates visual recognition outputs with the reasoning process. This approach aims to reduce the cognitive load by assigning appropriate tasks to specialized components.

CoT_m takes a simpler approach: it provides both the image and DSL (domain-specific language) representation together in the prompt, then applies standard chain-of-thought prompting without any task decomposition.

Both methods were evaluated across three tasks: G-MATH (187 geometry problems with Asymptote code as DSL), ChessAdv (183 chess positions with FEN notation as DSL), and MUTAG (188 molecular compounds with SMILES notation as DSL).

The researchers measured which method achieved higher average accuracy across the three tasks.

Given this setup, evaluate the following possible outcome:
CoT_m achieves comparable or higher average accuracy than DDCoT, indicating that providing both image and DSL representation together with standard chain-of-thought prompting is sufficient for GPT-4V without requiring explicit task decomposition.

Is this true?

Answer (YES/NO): YES